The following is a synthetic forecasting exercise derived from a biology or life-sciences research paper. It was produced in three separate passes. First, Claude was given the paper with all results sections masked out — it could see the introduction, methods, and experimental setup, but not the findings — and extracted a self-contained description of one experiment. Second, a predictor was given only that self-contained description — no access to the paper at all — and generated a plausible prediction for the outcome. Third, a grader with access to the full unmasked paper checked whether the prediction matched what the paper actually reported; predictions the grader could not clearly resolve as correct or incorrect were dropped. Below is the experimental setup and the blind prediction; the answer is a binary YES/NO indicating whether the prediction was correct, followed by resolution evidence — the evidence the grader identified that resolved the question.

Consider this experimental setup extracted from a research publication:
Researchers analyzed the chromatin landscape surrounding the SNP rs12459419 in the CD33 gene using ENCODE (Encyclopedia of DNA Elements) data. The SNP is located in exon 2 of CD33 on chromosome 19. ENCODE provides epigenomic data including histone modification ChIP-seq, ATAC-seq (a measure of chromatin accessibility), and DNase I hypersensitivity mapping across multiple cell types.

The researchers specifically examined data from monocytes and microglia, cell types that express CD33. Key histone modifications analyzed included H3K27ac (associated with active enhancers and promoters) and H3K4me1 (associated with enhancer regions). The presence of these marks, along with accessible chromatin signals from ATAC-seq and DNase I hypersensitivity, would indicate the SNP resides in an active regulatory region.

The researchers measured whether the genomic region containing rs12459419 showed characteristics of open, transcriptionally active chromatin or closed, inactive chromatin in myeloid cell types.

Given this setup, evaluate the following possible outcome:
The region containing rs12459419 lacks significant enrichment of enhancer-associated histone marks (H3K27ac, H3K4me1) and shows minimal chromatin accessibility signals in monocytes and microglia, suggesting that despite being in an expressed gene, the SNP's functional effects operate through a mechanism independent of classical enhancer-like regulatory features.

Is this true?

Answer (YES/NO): NO